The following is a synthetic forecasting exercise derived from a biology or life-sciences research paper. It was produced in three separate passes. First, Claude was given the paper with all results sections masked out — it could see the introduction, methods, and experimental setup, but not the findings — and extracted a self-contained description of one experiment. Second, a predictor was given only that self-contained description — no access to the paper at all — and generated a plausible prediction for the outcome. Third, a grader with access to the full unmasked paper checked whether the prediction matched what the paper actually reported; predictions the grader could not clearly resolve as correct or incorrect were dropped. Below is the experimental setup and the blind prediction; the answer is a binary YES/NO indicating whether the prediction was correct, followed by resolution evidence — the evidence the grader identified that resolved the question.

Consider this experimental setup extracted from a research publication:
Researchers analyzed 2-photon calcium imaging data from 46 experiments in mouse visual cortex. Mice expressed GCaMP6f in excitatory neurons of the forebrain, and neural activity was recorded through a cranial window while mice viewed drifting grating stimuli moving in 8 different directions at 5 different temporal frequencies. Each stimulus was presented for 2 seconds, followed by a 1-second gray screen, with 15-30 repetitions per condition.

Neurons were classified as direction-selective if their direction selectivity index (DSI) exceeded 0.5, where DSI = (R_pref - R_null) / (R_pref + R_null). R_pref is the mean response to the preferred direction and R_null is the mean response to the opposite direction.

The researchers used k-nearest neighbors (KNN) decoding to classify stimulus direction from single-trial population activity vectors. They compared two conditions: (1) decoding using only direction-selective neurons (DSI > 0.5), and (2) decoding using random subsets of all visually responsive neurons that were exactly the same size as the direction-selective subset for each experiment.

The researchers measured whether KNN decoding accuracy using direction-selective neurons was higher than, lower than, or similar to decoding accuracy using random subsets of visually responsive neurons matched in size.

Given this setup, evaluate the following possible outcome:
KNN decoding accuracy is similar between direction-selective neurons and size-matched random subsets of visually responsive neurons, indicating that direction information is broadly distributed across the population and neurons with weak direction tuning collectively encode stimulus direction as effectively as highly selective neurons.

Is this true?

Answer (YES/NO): NO